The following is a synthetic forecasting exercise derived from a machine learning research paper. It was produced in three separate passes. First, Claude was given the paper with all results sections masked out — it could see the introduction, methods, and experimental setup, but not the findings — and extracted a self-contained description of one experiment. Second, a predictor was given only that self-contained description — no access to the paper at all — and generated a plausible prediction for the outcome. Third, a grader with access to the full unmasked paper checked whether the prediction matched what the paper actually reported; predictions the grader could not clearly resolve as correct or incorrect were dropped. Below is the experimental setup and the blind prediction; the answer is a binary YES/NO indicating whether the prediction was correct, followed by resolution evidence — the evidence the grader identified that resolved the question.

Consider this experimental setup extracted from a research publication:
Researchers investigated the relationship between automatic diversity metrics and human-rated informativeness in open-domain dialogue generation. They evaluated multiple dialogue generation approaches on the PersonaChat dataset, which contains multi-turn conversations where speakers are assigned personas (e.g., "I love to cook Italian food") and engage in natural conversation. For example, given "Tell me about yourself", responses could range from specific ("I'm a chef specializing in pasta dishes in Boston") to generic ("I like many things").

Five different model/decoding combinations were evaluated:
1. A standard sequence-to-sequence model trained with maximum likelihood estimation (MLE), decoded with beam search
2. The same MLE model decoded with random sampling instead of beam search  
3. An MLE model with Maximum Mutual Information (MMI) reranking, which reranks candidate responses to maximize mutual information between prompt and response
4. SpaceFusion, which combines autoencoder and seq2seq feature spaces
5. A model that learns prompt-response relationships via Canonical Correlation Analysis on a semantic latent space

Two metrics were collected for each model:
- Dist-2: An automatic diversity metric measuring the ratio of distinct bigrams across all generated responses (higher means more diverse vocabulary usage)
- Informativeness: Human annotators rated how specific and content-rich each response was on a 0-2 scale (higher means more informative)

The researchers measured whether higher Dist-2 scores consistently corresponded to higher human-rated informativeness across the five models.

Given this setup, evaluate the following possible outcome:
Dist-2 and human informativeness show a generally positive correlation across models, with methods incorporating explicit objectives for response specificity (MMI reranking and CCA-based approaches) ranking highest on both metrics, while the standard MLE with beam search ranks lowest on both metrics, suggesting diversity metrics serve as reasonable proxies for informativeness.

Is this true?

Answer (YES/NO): NO